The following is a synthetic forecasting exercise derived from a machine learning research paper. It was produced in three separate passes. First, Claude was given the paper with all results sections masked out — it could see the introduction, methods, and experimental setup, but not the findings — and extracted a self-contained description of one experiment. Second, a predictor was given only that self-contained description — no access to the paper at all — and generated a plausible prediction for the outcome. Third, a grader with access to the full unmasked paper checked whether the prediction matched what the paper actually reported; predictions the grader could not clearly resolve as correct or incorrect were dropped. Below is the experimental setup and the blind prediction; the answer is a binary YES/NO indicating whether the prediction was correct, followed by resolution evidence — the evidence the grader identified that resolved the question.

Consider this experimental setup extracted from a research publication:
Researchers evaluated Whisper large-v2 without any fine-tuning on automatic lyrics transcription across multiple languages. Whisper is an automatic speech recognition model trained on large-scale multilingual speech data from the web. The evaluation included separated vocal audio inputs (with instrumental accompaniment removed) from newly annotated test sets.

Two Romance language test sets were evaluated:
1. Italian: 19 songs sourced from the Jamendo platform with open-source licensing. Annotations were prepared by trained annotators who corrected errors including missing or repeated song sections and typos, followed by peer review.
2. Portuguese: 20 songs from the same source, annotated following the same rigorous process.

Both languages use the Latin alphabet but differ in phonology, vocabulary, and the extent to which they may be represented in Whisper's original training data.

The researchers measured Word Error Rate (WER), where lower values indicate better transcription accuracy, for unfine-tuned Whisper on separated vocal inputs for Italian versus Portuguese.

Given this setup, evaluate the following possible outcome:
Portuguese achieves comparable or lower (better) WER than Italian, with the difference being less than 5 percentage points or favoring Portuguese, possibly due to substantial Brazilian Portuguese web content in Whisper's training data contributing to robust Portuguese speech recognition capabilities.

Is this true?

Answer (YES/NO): YES